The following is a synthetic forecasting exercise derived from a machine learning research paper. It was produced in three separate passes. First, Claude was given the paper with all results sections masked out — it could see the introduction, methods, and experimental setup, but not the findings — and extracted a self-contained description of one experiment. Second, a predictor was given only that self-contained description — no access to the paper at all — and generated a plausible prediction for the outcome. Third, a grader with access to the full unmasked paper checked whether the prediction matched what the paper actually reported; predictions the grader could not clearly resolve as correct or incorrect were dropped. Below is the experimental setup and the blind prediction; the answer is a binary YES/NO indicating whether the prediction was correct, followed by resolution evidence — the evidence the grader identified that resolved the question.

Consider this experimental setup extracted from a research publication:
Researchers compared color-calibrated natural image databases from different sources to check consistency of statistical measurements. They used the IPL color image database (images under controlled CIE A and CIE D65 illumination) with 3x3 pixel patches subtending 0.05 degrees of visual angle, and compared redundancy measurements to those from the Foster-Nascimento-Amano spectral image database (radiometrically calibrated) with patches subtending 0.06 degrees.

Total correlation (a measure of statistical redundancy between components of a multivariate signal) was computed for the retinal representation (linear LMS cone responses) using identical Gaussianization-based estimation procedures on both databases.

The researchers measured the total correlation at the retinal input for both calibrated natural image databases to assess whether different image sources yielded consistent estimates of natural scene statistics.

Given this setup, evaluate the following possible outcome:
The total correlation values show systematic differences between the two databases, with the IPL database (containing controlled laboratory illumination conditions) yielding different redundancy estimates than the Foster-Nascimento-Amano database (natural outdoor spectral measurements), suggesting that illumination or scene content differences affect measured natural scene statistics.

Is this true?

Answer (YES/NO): NO